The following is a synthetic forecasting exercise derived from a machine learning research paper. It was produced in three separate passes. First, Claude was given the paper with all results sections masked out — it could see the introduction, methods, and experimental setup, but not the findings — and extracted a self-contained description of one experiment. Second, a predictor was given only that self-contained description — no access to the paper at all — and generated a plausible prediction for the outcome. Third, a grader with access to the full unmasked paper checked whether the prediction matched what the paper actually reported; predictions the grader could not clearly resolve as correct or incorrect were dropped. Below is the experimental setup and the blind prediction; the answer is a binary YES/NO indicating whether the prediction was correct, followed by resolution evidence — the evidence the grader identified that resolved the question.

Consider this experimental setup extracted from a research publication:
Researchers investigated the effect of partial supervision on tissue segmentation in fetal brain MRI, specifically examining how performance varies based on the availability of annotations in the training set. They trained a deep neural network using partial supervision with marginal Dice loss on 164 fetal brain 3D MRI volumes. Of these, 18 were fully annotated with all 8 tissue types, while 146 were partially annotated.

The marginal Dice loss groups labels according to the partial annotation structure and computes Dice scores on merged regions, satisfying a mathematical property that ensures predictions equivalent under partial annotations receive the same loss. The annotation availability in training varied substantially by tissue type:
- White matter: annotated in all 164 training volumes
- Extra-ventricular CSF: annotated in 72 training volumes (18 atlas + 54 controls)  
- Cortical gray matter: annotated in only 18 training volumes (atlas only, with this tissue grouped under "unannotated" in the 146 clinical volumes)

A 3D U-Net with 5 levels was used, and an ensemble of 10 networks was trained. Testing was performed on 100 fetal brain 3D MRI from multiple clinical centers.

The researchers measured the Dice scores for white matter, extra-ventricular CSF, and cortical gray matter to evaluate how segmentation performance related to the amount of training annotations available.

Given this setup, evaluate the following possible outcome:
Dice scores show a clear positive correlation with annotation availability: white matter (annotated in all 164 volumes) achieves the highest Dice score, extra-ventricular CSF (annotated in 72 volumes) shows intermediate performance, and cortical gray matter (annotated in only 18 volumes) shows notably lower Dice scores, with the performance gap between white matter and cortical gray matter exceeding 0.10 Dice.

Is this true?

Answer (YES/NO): YES